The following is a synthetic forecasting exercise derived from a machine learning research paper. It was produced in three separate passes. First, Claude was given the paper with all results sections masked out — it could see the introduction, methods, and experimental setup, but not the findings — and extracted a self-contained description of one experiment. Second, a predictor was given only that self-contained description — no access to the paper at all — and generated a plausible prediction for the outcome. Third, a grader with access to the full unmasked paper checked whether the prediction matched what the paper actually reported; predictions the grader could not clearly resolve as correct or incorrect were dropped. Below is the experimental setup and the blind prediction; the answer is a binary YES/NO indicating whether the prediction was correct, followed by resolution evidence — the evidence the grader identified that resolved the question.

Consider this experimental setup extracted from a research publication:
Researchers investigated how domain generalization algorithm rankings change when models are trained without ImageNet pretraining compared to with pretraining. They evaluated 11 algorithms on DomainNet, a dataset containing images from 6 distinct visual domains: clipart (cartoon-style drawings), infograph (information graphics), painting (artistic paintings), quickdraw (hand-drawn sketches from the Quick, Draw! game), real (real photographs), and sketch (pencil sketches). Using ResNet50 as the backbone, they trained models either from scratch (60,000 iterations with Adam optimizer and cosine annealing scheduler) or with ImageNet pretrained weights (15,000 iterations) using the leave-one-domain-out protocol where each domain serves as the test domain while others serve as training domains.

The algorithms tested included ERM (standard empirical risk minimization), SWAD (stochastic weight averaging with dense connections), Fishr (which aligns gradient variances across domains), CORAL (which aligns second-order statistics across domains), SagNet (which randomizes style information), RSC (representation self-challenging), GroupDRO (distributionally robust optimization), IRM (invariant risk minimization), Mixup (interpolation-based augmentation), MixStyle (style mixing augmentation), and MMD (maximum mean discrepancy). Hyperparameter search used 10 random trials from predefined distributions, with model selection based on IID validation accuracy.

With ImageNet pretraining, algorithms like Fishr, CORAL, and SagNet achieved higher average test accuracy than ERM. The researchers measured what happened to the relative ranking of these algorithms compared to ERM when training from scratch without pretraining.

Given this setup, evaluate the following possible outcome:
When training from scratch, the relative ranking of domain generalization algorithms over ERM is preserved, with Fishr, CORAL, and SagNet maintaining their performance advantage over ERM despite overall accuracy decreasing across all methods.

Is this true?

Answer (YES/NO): NO